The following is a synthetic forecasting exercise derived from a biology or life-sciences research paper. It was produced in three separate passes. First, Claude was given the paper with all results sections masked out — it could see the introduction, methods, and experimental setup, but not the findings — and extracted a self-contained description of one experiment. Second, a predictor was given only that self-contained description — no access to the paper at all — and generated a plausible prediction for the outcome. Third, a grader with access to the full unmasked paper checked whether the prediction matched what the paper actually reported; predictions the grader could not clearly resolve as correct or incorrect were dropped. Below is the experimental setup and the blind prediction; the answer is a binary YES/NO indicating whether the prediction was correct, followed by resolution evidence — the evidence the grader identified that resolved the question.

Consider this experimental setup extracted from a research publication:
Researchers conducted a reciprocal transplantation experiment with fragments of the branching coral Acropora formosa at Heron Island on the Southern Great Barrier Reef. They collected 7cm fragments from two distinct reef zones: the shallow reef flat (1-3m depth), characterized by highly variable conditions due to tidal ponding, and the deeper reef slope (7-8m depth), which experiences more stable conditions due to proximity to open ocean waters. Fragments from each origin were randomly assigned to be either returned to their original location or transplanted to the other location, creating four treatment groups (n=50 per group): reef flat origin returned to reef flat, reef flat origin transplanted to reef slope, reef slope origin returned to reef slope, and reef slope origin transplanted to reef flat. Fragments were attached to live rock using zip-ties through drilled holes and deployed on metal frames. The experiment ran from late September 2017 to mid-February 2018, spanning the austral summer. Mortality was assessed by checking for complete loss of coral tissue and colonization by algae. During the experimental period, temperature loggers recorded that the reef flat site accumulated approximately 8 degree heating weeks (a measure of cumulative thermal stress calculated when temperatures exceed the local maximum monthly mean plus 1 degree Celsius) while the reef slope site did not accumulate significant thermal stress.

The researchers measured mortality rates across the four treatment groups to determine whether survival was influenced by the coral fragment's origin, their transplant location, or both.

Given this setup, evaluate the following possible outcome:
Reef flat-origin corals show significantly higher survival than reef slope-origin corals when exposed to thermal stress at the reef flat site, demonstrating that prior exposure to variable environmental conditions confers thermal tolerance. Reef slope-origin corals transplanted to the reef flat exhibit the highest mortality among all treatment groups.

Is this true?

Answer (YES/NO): NO